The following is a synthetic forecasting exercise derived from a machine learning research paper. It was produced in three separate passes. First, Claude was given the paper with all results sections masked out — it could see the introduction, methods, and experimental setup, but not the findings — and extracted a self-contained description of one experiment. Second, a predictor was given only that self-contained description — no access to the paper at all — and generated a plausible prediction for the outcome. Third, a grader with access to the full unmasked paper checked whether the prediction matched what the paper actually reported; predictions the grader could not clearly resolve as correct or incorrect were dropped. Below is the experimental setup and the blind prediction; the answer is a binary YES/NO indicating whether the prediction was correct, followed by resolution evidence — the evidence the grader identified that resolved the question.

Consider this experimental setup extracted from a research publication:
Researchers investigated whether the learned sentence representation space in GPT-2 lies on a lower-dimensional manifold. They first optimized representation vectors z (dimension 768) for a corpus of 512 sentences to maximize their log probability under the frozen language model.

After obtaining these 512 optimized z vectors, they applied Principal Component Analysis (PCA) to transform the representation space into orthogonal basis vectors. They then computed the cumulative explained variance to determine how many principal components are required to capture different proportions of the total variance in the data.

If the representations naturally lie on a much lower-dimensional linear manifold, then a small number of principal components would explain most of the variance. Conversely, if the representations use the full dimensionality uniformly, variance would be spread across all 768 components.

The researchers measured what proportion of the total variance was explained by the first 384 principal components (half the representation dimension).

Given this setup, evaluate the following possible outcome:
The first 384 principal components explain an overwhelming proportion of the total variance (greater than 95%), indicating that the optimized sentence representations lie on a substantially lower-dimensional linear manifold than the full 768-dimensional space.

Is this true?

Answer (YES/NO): NO